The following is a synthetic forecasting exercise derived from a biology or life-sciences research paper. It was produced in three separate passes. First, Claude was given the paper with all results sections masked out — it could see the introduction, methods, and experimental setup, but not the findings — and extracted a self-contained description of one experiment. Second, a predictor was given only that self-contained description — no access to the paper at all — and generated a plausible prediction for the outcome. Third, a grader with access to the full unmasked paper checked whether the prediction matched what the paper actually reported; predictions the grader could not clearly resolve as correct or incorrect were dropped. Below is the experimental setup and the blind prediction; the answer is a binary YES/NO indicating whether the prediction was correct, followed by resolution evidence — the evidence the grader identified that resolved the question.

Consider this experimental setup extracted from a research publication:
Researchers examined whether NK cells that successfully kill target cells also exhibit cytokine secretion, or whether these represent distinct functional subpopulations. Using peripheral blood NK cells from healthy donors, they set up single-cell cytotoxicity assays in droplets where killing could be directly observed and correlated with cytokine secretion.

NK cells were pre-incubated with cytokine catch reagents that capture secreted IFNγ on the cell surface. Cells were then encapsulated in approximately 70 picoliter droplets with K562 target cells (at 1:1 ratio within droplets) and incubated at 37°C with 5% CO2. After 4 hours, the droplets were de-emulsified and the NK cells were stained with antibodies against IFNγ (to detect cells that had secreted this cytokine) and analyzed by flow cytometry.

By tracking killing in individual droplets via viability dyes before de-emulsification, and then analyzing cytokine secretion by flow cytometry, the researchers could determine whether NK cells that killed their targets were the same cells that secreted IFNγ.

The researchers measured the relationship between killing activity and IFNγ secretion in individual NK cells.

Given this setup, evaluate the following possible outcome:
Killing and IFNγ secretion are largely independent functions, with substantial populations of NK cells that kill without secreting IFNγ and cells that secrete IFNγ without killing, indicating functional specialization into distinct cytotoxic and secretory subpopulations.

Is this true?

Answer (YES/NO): NO